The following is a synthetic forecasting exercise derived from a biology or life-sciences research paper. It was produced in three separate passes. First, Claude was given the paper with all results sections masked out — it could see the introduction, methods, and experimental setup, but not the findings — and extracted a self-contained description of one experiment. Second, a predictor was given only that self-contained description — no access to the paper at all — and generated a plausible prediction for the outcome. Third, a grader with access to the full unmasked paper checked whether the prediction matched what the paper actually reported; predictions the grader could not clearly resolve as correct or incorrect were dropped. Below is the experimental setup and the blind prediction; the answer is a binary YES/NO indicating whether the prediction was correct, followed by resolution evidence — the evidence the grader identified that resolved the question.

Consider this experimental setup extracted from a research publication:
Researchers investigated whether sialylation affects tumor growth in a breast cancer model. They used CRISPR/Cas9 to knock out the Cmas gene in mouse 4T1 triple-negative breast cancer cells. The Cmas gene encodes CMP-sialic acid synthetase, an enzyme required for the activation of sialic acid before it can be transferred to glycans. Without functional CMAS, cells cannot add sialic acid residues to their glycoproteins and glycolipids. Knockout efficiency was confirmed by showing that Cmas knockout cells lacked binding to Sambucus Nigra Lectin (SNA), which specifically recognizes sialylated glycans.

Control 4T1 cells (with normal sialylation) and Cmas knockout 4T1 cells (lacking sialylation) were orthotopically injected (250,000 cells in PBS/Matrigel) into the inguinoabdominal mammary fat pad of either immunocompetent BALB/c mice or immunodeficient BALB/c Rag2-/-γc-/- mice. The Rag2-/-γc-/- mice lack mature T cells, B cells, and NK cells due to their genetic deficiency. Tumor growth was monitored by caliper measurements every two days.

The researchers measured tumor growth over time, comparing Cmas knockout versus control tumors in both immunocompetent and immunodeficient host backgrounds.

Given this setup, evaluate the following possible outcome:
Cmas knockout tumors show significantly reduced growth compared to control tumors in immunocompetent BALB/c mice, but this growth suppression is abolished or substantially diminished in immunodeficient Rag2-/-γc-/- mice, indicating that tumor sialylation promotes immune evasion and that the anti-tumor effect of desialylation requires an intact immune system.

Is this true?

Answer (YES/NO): YES